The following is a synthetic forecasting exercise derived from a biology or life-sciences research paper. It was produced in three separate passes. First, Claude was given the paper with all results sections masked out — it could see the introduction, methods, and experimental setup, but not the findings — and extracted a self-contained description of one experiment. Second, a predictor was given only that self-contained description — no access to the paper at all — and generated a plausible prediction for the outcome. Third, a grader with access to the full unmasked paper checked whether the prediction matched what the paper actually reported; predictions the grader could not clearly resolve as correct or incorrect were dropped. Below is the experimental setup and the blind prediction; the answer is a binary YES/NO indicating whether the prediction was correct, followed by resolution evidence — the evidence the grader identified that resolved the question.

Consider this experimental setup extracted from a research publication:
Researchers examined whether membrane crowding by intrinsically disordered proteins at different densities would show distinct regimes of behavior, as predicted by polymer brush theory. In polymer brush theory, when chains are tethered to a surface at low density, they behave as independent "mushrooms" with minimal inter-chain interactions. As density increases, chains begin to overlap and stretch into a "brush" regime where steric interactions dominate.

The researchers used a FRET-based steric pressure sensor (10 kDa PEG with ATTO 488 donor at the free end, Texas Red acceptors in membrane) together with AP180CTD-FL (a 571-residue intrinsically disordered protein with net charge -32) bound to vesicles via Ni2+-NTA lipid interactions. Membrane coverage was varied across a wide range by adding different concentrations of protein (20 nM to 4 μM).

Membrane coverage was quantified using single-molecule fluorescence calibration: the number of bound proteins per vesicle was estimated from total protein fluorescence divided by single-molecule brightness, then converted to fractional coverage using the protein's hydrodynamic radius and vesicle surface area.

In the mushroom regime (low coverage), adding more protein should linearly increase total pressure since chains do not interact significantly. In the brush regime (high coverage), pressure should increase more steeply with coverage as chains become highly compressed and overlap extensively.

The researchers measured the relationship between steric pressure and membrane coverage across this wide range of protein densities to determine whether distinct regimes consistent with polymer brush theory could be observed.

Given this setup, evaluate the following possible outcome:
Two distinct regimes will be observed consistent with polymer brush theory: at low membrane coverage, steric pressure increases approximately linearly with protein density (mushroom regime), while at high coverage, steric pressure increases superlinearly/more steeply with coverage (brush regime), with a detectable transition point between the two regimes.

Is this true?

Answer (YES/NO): NO